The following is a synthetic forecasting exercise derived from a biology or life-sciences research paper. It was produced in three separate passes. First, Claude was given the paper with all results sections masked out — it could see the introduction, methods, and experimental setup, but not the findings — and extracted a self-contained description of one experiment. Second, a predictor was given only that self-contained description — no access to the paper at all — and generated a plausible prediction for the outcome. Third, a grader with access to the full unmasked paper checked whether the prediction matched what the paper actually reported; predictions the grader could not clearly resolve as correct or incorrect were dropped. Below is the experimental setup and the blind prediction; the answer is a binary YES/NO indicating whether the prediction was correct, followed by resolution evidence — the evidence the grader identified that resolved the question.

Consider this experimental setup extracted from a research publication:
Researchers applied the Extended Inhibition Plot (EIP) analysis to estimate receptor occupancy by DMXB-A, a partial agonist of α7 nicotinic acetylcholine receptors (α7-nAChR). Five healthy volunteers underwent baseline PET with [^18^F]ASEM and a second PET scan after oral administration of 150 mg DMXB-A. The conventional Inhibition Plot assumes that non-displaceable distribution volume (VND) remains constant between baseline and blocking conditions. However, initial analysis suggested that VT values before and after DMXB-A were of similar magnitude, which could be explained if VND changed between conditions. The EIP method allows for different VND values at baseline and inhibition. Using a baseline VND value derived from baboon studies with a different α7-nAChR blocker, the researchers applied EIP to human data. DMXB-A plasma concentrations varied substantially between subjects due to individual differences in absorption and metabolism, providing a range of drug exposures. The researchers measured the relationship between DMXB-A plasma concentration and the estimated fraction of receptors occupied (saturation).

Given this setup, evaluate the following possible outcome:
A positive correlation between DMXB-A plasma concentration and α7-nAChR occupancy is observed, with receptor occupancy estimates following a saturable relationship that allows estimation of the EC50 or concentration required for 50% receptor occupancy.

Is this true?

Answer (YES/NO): YES